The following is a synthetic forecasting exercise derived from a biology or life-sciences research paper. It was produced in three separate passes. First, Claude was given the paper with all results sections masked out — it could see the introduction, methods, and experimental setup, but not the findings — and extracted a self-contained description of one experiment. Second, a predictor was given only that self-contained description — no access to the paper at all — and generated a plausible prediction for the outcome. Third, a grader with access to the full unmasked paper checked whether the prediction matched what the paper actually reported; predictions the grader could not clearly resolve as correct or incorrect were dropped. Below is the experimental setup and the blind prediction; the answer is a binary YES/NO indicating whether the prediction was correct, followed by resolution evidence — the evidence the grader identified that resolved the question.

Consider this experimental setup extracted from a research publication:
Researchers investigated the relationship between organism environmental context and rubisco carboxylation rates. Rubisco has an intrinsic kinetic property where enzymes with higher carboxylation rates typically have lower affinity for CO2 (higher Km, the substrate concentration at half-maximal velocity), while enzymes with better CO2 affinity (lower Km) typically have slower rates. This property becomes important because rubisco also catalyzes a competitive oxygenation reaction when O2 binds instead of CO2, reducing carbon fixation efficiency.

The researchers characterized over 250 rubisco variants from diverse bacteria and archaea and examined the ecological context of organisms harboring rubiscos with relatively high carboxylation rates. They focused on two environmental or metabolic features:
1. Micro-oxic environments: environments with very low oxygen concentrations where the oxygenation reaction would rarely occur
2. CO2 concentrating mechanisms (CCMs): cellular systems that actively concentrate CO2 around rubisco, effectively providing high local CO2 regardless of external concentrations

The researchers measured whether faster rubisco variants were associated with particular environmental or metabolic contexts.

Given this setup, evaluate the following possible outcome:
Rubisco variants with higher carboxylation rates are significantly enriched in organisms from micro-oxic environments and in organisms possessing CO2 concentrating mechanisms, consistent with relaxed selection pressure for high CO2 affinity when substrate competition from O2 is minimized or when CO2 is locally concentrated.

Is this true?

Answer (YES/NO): YES